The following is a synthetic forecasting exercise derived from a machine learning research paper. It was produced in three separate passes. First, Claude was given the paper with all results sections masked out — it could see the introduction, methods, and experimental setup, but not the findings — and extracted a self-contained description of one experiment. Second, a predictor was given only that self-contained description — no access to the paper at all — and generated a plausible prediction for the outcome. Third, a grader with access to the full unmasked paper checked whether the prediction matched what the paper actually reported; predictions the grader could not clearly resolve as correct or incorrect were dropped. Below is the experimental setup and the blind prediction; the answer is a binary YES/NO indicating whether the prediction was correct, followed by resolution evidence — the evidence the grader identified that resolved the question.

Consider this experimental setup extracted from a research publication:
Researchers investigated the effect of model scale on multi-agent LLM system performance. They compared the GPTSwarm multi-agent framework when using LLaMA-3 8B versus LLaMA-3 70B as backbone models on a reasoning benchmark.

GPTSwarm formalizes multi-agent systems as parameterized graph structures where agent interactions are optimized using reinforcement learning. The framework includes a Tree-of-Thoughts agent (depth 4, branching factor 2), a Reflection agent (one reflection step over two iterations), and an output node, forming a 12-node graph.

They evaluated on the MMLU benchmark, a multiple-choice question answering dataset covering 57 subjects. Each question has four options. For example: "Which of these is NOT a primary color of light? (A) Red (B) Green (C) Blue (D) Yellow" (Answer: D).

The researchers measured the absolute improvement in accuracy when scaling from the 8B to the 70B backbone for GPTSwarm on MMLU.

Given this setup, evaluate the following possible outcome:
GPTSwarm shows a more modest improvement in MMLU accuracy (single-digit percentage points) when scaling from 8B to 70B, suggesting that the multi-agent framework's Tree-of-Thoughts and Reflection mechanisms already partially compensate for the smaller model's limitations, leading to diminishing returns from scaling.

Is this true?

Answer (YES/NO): NO